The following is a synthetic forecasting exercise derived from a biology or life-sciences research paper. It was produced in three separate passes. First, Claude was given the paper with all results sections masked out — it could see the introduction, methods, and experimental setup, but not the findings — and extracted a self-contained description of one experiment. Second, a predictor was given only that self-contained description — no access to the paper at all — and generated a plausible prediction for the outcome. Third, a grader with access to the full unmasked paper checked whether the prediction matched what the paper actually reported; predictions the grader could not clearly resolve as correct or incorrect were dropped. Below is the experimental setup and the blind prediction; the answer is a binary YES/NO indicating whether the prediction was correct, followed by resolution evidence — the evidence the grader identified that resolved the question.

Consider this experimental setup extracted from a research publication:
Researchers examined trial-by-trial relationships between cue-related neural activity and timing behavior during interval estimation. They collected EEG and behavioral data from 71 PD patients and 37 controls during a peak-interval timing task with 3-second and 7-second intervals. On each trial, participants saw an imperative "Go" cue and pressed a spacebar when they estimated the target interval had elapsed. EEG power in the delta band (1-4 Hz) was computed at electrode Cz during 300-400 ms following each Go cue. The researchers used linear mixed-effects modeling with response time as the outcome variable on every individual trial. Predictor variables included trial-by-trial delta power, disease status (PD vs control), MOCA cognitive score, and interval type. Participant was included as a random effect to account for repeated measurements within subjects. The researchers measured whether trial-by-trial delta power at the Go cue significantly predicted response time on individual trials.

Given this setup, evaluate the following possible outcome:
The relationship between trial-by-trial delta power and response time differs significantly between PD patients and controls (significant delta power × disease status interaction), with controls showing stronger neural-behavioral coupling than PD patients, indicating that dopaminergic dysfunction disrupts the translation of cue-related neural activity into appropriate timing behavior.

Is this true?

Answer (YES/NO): YES